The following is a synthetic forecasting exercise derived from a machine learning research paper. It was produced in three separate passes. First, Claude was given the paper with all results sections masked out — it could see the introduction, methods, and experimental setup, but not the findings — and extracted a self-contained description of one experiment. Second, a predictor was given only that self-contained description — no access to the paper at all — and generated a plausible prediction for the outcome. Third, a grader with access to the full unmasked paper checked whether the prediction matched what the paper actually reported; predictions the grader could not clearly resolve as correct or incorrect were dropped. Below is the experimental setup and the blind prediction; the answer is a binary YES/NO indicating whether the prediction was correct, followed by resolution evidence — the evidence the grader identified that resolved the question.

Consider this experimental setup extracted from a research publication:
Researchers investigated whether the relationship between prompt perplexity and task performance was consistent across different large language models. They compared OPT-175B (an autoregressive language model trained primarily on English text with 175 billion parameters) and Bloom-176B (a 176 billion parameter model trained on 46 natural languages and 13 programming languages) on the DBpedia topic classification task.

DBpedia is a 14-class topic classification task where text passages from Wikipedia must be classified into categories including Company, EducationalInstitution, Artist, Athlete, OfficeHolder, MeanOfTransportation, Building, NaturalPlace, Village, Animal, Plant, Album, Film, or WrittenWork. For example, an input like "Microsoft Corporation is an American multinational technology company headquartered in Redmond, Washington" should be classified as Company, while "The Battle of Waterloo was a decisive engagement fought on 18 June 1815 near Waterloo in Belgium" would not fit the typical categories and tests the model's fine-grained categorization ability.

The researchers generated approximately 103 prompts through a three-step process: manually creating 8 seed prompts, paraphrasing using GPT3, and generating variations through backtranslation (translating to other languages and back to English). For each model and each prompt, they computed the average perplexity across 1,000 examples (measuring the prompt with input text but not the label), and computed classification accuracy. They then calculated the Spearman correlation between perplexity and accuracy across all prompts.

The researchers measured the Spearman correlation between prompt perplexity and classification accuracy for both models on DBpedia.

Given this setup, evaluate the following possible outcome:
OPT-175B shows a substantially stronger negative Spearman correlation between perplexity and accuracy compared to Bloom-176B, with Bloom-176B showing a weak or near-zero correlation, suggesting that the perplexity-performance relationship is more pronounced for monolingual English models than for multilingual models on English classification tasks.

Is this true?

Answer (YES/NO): YES